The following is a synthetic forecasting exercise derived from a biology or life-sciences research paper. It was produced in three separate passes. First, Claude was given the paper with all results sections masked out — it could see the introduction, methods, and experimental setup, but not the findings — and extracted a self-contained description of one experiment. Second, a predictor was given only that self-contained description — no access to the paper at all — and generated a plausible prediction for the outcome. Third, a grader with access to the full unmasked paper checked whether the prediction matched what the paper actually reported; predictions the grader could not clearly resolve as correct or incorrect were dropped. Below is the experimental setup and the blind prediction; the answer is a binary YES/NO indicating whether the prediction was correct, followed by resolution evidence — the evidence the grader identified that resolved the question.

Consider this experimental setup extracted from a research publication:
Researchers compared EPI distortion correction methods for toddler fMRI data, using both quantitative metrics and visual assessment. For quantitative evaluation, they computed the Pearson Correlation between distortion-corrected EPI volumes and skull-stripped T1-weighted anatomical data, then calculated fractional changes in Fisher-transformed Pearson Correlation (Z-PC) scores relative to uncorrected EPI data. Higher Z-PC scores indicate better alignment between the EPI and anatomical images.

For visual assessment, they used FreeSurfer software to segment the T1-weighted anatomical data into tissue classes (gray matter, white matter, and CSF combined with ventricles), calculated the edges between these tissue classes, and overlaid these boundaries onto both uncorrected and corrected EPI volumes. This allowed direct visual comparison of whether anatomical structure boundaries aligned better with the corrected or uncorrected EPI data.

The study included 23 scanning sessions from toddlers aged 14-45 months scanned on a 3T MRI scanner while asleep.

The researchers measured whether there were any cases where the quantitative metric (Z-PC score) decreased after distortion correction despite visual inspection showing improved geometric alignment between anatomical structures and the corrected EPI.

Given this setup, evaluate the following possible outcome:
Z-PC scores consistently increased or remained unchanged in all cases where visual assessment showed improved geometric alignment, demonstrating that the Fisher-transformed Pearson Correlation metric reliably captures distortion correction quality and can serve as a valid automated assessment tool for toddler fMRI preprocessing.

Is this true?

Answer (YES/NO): NO